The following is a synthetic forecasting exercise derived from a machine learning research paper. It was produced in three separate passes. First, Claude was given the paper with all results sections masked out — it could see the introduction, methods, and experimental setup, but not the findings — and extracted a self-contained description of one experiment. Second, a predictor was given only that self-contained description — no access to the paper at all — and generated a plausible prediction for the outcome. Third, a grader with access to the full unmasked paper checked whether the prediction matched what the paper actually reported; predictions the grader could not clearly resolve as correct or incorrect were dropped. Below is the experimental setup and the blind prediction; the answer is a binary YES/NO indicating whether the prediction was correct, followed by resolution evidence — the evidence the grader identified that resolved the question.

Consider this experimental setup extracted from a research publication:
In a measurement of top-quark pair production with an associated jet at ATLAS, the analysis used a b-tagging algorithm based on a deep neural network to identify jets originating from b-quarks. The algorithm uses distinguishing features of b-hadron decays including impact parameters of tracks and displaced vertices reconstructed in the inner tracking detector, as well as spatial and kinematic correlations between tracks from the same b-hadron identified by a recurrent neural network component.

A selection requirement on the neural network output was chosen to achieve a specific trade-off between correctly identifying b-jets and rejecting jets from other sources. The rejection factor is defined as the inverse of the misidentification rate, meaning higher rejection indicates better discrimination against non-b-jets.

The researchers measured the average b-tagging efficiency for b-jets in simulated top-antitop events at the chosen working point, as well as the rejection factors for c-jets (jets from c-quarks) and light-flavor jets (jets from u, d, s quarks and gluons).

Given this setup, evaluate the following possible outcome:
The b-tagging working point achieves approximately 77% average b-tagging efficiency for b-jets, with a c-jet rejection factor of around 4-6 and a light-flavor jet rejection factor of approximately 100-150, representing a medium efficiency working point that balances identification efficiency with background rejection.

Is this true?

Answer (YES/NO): NO